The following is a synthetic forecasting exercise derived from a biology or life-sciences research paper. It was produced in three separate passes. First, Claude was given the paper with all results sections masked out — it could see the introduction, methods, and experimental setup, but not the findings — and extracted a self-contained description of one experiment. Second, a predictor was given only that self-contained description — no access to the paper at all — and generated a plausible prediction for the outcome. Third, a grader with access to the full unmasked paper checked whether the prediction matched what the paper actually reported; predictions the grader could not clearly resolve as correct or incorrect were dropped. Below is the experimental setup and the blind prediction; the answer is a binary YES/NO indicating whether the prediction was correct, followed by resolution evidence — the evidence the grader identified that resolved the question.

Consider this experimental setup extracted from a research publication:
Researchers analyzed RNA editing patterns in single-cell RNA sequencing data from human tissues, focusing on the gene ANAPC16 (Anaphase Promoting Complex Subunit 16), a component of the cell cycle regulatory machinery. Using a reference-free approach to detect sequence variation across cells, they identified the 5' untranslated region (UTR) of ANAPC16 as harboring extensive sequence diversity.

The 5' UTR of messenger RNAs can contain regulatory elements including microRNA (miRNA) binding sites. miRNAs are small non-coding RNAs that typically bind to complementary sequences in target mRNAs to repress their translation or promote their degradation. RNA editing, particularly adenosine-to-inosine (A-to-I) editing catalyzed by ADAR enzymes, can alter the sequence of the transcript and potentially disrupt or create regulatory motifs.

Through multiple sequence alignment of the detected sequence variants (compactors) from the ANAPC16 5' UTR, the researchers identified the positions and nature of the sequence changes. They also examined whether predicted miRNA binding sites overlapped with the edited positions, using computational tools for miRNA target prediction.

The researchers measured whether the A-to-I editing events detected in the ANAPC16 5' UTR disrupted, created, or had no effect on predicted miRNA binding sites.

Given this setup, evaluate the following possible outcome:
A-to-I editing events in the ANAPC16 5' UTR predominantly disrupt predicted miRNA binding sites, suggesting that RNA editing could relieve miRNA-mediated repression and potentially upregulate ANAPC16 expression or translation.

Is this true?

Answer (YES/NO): YES